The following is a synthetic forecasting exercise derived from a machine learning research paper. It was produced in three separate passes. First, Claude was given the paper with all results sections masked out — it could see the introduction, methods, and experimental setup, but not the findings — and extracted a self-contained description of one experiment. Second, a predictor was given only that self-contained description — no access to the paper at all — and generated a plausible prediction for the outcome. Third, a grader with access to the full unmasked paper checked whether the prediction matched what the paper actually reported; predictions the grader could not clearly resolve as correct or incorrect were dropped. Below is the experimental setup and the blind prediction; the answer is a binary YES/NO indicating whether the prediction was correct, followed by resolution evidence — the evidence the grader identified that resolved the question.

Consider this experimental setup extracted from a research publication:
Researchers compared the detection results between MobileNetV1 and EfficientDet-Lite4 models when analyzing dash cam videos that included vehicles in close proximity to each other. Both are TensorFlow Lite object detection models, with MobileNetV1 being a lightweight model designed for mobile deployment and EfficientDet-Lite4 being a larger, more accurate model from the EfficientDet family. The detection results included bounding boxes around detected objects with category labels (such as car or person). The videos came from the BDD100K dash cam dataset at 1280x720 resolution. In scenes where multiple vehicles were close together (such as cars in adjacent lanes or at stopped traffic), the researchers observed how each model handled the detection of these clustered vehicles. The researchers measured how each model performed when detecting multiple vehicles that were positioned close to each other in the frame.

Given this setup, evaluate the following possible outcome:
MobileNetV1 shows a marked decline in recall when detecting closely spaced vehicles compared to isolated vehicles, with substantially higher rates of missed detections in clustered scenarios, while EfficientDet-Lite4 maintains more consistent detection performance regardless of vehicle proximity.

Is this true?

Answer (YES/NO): NO